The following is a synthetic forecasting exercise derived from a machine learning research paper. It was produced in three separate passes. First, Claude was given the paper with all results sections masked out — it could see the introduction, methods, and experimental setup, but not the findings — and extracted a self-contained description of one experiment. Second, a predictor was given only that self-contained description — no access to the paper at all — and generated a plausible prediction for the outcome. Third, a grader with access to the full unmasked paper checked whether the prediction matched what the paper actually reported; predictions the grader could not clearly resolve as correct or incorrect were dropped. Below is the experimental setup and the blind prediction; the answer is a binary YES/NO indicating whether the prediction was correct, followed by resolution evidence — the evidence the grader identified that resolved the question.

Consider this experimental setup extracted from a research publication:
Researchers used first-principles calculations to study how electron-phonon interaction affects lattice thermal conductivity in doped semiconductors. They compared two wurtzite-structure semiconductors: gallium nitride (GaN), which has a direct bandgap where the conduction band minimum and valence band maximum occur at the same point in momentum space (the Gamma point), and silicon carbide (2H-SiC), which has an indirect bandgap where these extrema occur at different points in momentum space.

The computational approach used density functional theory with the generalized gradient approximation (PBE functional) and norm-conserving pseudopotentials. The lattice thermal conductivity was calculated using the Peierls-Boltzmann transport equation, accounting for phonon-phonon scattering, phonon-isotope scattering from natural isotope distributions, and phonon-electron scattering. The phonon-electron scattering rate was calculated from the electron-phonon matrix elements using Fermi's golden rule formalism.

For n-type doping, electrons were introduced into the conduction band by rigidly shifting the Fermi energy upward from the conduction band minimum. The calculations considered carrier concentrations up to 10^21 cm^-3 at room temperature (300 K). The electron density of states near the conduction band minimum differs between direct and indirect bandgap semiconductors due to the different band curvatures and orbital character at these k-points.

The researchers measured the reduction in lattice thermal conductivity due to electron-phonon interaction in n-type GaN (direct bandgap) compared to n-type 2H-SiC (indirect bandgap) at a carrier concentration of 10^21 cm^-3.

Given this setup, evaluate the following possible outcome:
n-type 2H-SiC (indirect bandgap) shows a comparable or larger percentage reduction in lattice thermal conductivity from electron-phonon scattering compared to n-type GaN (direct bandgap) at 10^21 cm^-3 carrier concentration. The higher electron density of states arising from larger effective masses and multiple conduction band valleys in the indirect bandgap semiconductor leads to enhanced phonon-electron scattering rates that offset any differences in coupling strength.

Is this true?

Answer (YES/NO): YES